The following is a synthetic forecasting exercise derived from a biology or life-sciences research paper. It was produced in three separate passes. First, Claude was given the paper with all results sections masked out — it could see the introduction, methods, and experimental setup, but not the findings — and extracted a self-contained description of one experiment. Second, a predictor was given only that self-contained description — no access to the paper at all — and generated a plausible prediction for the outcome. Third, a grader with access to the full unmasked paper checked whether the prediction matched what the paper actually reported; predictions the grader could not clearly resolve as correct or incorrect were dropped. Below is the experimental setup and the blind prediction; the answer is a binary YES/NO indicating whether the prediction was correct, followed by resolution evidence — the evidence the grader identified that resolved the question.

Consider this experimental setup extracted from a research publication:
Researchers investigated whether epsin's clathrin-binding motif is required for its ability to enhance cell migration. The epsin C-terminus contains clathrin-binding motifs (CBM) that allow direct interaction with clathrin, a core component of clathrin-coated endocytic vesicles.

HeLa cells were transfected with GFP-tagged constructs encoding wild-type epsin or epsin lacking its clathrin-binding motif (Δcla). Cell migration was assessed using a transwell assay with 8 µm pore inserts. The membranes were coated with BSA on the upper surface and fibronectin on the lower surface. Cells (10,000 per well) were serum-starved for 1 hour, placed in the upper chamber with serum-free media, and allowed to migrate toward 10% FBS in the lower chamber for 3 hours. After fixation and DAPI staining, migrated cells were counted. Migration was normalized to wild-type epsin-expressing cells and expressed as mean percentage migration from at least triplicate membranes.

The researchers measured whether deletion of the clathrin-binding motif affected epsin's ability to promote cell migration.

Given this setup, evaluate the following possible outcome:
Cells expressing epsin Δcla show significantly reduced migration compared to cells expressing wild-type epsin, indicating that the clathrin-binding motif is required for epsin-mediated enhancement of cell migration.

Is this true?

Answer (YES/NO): NO